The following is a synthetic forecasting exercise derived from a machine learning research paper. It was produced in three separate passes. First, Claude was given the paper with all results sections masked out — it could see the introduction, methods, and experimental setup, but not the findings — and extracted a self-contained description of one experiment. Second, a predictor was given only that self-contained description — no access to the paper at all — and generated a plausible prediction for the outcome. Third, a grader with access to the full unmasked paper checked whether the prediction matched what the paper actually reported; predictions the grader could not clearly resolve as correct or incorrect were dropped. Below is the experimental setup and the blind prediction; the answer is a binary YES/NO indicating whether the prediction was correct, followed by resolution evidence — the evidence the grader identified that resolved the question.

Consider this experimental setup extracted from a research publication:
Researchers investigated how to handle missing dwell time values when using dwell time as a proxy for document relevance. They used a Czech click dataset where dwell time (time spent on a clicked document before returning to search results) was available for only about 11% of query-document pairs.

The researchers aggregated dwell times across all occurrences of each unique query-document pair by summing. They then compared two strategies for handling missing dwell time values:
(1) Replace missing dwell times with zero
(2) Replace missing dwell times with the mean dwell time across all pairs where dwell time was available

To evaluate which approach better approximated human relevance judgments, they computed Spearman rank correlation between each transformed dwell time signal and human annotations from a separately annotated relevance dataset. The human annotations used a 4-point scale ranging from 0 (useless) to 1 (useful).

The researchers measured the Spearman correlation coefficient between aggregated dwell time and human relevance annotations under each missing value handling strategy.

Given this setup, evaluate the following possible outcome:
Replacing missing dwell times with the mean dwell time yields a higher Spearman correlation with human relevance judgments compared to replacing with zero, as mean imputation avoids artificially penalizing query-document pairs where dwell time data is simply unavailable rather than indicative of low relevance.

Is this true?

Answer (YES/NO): YES